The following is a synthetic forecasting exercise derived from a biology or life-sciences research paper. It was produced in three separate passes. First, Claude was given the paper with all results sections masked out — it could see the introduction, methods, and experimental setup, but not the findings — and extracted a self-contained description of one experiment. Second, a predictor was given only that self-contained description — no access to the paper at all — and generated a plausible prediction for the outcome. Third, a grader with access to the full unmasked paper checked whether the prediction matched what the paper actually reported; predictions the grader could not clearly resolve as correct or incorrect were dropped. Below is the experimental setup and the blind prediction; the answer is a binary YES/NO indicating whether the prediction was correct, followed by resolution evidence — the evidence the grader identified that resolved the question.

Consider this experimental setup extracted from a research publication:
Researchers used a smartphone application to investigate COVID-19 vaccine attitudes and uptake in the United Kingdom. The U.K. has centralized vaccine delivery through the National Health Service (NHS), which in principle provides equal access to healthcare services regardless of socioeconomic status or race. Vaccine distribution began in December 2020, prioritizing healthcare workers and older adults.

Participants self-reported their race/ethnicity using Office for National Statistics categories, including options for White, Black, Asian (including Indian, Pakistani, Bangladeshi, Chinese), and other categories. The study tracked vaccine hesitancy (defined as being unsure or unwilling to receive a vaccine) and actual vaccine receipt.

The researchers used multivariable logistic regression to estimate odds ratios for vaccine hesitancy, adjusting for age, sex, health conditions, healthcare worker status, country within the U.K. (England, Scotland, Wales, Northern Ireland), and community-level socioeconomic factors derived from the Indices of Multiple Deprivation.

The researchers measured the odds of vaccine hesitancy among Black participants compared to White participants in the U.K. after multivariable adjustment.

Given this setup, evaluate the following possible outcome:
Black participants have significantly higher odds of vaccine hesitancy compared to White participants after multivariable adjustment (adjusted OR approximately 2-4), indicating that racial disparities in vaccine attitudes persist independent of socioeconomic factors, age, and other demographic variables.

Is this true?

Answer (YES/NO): YES